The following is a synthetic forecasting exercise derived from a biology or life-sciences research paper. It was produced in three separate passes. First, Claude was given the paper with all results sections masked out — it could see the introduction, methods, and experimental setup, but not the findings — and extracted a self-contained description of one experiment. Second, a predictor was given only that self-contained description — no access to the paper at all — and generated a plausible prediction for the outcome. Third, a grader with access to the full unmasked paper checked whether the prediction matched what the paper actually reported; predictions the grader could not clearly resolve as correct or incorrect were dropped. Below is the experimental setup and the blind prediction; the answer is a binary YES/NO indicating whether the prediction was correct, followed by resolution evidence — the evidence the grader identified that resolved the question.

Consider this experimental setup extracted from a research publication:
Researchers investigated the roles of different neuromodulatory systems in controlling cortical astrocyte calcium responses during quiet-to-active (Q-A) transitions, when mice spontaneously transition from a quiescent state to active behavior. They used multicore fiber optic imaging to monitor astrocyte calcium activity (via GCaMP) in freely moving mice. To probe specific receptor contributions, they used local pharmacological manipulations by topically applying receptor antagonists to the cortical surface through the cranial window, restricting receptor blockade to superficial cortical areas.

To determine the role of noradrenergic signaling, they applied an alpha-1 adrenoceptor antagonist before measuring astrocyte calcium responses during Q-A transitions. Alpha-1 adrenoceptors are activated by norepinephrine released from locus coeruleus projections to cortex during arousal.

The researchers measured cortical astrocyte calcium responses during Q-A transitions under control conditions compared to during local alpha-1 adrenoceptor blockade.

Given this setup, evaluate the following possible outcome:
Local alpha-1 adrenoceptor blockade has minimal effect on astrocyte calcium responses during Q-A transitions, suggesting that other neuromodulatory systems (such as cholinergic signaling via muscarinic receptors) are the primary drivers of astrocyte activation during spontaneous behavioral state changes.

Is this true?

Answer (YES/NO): NO